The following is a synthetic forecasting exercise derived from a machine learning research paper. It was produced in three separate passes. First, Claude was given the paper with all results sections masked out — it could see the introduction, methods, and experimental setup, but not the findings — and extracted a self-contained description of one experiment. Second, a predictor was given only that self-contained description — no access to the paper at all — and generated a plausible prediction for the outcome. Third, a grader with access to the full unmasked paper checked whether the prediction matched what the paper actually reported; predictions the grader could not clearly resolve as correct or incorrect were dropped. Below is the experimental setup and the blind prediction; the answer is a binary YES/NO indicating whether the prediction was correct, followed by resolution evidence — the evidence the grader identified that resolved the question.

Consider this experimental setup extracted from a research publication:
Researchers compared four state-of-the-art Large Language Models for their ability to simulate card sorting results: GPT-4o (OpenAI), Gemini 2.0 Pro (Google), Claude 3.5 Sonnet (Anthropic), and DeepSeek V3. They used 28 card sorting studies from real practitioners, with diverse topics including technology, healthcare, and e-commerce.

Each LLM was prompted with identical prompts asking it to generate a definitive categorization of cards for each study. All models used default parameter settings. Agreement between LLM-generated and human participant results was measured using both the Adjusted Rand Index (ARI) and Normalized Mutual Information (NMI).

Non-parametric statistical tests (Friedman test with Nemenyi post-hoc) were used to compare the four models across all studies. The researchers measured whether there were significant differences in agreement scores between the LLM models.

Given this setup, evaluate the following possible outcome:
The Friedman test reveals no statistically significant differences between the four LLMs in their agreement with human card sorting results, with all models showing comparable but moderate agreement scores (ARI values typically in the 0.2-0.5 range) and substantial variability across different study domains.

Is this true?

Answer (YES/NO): NO